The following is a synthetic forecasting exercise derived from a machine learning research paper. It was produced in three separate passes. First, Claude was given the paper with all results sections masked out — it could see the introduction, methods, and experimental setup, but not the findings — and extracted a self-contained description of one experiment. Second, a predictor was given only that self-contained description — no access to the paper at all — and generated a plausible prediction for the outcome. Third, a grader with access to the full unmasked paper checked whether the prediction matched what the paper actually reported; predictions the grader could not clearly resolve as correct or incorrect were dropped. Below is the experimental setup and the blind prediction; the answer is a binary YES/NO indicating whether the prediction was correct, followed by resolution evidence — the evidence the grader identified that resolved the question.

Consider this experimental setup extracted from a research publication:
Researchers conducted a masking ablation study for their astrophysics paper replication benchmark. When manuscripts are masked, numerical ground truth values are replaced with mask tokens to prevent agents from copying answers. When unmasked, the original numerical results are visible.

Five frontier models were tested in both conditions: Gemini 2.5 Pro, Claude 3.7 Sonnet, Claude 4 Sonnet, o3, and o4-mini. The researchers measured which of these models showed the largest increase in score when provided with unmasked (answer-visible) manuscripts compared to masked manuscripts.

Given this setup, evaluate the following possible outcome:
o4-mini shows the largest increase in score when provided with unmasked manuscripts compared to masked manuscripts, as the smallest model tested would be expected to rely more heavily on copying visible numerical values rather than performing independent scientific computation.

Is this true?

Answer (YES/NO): NO